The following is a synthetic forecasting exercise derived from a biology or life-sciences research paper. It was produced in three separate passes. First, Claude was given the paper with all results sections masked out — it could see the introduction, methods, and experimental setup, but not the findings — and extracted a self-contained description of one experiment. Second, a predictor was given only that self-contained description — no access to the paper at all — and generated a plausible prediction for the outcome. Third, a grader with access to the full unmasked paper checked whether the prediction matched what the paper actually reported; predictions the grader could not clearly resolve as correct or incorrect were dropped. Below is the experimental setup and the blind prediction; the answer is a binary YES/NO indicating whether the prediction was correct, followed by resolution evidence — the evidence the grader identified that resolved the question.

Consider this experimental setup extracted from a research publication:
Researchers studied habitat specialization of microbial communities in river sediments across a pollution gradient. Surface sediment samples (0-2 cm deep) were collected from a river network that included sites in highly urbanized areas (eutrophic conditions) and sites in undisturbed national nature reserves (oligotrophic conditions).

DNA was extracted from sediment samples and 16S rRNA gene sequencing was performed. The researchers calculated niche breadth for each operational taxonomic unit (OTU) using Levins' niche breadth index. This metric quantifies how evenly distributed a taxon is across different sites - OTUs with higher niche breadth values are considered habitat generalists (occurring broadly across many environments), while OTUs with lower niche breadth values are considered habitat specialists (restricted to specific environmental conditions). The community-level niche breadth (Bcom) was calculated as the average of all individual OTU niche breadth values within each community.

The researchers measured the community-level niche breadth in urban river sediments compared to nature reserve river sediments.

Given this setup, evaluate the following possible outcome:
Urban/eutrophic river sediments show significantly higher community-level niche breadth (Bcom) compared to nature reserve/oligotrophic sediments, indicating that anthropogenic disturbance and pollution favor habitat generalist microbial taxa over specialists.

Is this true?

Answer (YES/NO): NO